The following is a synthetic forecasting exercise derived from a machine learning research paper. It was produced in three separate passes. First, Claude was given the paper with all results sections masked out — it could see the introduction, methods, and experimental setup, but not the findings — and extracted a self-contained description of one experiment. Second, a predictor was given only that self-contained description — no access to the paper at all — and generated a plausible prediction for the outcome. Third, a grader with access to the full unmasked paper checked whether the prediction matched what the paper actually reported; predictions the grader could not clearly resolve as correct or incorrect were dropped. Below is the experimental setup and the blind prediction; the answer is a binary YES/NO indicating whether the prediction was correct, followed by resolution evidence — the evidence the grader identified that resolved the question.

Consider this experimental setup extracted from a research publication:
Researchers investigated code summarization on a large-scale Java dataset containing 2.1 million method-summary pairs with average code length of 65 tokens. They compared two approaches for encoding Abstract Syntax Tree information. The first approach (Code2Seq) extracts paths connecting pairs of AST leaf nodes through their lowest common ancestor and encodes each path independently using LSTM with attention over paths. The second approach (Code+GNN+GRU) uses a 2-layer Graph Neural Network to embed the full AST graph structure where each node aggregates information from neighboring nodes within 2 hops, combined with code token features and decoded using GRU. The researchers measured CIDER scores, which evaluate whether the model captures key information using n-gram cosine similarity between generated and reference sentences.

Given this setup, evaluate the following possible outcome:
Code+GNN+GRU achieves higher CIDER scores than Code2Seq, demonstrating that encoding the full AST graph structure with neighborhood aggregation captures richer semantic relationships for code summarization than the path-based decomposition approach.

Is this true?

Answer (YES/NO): YES